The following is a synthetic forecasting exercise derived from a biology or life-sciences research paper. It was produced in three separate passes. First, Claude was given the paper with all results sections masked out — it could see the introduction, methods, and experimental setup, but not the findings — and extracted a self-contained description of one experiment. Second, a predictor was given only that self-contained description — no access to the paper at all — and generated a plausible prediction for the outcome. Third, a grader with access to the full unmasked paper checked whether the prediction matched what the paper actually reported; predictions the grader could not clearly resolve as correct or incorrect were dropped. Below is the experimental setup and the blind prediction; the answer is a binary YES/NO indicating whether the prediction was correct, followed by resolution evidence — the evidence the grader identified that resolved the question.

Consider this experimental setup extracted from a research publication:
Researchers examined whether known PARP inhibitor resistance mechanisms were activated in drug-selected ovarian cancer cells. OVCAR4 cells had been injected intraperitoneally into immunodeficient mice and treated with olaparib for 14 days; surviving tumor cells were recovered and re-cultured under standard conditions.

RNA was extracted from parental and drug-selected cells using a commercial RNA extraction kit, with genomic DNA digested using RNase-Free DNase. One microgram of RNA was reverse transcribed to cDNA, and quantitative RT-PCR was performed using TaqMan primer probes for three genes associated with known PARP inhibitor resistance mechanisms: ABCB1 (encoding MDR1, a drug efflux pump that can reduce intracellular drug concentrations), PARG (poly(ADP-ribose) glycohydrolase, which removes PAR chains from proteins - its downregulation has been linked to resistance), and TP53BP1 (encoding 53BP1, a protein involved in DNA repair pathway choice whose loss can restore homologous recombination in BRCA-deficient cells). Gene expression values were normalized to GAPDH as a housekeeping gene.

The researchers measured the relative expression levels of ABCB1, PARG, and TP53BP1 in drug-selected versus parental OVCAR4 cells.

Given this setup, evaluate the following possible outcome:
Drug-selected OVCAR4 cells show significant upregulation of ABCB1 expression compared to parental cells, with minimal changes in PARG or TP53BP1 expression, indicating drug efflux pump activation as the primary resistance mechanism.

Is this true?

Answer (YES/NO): NO